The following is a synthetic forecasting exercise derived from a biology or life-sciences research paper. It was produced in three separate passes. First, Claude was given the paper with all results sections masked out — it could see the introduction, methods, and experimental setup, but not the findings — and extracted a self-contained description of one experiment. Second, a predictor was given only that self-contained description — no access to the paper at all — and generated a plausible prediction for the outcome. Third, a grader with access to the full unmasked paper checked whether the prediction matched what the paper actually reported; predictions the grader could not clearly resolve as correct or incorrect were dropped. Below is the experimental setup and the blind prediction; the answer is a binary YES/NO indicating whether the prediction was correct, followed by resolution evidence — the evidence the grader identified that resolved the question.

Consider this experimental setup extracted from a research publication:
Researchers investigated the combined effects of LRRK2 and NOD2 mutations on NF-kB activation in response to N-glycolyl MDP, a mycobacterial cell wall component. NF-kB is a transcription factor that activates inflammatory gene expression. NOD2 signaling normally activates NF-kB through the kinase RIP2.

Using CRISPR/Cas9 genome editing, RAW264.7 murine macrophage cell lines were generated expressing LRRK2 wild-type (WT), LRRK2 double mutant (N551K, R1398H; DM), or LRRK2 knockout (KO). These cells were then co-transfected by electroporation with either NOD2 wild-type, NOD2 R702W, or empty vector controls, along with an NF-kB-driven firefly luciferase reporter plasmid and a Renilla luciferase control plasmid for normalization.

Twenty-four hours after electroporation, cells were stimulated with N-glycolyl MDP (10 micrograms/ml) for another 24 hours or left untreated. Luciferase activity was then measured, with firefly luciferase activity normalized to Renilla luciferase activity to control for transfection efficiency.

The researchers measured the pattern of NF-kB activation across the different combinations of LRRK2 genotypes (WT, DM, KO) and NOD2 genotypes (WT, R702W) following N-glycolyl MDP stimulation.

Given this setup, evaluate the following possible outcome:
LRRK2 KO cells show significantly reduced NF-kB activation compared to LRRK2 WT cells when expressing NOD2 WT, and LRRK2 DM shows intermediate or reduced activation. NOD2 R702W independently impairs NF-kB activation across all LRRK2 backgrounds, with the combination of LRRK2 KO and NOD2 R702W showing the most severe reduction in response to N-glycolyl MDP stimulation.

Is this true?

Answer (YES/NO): NO